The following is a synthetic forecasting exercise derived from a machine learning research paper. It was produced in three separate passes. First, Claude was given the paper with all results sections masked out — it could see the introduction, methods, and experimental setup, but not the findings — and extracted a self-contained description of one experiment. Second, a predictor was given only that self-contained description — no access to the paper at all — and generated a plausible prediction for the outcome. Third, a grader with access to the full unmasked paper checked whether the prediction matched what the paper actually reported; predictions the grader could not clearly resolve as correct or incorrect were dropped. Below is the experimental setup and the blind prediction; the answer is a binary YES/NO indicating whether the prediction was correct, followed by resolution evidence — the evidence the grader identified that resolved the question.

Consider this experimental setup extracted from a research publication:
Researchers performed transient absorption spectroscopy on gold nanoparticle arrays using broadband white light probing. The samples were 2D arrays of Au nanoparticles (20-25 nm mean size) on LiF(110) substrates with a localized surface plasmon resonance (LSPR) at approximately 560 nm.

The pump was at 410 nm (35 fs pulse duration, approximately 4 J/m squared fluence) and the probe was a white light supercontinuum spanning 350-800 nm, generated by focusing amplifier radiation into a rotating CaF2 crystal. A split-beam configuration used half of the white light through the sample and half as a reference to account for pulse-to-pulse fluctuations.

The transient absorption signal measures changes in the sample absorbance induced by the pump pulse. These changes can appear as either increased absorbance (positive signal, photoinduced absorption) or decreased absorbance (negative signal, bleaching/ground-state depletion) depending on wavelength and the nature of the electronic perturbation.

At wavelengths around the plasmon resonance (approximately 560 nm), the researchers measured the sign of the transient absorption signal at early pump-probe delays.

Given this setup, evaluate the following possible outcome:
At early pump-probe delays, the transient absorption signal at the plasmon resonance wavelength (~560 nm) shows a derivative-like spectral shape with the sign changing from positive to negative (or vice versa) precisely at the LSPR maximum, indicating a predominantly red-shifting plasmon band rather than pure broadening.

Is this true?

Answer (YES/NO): NO